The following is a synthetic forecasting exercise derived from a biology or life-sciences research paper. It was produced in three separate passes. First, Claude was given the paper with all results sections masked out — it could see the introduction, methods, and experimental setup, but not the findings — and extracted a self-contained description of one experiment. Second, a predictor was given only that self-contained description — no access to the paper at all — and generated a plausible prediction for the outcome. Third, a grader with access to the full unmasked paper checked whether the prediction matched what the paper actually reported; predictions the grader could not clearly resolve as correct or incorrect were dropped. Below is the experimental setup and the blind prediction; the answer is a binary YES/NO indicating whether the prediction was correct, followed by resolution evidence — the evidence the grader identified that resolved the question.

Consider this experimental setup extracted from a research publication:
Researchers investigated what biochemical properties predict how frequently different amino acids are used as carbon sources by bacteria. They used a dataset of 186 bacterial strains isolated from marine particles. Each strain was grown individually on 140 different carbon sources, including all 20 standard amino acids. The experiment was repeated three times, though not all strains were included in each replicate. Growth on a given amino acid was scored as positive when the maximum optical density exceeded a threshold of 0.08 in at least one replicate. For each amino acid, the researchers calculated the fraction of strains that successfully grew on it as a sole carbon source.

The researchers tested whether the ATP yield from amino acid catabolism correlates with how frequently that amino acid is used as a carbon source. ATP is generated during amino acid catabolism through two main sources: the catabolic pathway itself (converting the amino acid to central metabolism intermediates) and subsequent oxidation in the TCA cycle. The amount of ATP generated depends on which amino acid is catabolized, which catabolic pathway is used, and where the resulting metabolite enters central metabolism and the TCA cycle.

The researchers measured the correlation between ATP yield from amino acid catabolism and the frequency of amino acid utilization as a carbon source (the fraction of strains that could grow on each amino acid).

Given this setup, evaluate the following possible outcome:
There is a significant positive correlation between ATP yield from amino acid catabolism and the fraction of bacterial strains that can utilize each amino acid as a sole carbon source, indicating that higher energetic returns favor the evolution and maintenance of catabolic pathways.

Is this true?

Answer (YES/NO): NO